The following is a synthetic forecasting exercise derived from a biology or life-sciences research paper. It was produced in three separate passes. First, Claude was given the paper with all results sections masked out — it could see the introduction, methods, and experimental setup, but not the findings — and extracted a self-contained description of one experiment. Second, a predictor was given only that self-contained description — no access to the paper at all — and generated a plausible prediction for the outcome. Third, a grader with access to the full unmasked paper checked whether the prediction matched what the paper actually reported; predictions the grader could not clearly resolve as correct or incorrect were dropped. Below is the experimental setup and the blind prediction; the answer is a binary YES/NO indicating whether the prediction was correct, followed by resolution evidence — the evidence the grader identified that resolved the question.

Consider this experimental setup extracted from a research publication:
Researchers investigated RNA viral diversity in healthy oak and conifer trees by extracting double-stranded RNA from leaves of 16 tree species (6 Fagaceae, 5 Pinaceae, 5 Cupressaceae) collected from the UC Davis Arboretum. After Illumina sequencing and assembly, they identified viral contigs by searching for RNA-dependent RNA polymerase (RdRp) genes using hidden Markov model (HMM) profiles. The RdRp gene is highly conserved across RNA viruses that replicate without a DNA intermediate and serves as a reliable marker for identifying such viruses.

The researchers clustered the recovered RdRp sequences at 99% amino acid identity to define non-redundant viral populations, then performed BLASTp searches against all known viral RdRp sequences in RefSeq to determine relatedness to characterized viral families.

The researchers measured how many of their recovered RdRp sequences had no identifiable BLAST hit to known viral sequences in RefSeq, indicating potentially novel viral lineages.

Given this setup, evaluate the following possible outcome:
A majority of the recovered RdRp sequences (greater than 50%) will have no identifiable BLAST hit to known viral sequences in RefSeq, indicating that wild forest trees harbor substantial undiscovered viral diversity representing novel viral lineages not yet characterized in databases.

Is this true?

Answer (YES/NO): NO